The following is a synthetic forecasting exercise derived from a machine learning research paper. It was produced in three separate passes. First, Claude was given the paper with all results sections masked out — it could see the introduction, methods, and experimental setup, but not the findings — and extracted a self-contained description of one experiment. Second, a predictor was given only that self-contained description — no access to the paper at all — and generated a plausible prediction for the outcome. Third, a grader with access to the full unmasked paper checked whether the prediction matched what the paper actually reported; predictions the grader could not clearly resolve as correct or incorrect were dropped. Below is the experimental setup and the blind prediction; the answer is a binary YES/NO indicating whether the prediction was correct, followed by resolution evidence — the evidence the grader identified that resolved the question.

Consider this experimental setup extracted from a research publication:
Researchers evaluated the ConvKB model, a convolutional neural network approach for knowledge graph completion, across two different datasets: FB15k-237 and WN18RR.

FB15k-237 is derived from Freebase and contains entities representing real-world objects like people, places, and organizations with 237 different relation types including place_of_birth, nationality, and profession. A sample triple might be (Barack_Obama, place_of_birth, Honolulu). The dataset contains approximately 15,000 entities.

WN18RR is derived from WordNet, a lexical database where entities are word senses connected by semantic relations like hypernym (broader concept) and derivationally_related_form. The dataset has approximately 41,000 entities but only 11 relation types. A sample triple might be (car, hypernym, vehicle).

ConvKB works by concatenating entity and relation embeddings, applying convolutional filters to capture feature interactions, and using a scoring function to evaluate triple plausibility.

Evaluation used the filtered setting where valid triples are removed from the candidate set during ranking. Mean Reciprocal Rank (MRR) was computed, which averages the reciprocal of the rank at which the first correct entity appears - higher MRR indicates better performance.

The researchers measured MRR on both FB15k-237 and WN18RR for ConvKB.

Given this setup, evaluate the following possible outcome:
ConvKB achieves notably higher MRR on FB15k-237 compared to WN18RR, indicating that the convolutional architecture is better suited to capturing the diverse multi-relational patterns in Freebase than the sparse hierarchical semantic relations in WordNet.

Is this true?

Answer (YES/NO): YES